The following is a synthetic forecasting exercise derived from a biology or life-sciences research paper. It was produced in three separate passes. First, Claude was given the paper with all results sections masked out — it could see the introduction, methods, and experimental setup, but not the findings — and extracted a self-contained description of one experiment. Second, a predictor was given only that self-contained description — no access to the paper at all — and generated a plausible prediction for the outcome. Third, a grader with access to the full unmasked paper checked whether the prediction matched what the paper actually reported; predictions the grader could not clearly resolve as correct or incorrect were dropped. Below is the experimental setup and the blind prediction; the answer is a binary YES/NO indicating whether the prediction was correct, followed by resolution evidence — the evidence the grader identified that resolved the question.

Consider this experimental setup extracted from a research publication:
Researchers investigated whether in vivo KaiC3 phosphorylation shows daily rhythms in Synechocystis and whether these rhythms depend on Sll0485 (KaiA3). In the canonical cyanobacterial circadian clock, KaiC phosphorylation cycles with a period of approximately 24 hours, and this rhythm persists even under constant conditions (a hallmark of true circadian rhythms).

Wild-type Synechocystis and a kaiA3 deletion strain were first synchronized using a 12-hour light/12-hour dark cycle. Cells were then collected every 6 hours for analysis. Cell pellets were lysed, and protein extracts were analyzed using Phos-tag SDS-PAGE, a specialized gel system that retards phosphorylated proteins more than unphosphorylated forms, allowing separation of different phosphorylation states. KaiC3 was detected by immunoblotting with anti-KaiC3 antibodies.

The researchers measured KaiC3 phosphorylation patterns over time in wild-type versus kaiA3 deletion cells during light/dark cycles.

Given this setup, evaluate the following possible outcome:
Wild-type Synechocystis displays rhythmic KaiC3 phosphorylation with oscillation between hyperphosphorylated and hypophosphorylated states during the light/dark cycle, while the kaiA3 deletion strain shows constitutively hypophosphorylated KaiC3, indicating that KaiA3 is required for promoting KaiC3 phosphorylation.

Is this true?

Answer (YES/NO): YES